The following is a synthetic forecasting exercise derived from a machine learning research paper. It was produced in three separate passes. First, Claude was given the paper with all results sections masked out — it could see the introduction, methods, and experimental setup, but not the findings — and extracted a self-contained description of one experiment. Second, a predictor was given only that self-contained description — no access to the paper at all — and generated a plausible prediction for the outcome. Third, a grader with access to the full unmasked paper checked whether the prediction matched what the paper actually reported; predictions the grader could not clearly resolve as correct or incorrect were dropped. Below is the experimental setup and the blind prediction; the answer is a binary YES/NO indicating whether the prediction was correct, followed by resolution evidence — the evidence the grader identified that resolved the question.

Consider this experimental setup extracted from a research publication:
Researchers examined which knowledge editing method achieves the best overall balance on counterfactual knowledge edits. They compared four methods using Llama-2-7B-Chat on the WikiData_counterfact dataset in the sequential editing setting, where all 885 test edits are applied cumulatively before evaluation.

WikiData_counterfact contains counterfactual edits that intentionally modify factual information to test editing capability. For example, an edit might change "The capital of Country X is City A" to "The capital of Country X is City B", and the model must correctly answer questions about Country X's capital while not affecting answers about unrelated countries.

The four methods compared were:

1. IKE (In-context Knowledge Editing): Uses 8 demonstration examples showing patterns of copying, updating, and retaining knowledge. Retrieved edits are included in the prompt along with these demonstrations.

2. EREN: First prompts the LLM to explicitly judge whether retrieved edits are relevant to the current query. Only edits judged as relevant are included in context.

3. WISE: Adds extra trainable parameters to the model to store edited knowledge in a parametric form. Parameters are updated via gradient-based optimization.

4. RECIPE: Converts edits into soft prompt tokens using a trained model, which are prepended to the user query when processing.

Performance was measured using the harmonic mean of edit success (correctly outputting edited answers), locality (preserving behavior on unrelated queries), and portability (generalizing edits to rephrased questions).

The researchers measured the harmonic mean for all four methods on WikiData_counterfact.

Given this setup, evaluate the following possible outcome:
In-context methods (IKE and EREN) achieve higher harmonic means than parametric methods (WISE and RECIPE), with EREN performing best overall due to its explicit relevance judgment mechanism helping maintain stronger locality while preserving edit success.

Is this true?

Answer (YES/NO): NO